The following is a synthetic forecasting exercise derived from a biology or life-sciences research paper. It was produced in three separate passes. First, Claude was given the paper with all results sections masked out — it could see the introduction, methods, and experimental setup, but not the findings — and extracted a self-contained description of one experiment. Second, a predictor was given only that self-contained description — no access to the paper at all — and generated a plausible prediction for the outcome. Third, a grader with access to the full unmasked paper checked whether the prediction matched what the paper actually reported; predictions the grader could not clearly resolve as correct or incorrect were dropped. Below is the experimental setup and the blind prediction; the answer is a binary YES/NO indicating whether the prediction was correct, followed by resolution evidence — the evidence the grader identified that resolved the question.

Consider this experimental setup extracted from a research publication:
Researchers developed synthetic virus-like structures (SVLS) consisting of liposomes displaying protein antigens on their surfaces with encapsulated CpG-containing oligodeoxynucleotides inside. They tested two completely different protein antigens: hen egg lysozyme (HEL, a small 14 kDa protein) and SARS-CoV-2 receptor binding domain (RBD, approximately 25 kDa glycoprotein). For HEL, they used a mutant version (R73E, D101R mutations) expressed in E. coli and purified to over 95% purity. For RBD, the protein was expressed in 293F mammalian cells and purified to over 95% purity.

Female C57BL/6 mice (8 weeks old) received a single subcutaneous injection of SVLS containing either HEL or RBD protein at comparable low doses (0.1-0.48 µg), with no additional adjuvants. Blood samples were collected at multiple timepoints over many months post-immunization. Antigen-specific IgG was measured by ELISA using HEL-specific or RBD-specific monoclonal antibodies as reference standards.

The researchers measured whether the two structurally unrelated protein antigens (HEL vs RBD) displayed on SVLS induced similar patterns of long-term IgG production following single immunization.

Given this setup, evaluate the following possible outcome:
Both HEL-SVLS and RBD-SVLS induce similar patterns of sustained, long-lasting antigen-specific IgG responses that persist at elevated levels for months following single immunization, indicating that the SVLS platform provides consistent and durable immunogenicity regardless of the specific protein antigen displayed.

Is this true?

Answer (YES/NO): YES